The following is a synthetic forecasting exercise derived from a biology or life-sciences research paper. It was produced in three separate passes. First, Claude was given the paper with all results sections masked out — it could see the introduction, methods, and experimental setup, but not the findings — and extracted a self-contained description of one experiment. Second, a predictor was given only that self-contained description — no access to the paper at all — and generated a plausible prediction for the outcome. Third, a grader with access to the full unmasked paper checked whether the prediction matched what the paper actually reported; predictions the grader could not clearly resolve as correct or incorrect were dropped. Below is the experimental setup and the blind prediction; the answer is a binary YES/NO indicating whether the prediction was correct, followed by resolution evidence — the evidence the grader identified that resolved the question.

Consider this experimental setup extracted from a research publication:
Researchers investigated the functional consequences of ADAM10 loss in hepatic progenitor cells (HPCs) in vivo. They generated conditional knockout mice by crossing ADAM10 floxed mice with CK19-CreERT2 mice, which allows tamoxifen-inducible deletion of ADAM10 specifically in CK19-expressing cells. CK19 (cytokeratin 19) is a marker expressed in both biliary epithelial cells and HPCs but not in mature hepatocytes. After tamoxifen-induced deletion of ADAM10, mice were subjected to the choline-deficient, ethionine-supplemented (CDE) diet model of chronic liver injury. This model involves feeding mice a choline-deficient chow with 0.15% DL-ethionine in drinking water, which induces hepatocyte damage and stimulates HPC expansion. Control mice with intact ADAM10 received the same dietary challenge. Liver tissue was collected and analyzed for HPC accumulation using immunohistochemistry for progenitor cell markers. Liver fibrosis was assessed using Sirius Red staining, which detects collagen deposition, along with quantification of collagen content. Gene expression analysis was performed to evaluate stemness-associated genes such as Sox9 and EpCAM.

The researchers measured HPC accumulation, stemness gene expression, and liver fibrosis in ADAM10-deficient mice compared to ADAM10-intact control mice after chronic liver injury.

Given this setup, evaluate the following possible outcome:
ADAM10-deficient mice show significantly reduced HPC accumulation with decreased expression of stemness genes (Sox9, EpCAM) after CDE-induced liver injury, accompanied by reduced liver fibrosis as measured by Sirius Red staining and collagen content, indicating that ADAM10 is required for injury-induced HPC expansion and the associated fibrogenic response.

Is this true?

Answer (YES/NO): NO